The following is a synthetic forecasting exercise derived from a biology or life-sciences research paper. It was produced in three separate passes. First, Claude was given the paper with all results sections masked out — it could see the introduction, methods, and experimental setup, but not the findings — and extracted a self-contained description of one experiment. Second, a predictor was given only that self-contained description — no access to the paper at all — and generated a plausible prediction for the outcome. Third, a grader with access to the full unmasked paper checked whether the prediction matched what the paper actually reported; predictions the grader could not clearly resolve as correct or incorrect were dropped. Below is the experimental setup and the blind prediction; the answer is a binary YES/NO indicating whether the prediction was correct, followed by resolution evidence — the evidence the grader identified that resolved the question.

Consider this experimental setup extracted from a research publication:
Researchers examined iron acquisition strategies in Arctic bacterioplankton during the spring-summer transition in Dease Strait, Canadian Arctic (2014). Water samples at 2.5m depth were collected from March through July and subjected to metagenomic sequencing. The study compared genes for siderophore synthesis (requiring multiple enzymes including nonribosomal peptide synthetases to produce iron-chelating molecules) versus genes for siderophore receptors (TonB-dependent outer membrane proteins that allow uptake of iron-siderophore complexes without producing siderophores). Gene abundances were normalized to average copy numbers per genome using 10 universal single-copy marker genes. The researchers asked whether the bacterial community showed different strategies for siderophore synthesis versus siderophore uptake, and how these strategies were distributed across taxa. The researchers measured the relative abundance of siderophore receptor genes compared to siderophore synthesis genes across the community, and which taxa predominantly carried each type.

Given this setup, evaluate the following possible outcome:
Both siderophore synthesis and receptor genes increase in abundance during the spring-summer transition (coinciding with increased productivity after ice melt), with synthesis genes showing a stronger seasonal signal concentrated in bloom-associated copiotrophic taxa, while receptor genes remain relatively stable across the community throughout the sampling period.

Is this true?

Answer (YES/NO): NO